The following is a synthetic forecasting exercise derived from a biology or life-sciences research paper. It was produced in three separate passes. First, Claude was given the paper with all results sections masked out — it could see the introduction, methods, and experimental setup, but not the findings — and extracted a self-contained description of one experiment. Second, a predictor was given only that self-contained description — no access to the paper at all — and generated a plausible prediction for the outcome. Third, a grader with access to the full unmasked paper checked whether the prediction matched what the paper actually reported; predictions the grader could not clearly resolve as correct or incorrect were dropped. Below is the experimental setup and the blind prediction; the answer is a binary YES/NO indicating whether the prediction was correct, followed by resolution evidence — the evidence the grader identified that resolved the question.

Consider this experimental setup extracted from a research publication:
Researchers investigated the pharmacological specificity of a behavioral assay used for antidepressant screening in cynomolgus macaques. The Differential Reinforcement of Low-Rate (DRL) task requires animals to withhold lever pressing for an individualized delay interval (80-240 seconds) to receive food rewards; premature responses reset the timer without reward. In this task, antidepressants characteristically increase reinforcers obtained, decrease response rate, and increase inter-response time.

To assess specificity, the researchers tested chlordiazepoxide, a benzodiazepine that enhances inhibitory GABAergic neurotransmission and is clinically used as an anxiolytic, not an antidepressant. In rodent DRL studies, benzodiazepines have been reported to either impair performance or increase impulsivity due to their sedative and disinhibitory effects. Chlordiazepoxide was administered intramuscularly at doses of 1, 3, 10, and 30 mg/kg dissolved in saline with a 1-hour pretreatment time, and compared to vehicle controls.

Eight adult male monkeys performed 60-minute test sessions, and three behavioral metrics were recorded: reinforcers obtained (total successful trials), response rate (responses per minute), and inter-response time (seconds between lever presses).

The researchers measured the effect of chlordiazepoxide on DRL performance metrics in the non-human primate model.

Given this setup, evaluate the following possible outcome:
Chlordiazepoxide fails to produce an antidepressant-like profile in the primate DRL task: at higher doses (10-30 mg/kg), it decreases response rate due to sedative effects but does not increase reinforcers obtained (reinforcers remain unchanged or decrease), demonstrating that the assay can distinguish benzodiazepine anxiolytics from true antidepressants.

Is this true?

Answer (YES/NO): NO